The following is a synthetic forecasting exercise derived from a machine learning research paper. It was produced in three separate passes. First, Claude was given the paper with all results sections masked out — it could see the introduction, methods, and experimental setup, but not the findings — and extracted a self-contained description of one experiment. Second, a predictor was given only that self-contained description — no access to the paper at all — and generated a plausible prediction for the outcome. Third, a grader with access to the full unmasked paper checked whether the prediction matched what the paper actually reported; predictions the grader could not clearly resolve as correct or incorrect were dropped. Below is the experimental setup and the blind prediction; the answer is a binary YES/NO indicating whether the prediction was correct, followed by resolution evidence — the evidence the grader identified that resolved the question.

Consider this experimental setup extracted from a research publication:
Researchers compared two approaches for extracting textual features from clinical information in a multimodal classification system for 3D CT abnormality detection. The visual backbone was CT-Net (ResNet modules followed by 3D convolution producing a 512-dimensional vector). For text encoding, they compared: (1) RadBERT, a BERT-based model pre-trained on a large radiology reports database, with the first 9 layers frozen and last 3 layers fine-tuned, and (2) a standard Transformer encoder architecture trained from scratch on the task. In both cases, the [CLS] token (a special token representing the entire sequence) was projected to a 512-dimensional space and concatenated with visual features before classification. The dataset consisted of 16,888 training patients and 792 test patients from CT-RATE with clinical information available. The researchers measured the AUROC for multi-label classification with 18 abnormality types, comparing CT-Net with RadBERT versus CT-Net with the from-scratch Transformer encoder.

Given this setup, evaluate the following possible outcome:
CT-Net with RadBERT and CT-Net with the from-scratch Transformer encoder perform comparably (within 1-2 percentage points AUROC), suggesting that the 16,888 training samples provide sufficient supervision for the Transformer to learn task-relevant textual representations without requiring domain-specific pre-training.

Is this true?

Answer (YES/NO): NO